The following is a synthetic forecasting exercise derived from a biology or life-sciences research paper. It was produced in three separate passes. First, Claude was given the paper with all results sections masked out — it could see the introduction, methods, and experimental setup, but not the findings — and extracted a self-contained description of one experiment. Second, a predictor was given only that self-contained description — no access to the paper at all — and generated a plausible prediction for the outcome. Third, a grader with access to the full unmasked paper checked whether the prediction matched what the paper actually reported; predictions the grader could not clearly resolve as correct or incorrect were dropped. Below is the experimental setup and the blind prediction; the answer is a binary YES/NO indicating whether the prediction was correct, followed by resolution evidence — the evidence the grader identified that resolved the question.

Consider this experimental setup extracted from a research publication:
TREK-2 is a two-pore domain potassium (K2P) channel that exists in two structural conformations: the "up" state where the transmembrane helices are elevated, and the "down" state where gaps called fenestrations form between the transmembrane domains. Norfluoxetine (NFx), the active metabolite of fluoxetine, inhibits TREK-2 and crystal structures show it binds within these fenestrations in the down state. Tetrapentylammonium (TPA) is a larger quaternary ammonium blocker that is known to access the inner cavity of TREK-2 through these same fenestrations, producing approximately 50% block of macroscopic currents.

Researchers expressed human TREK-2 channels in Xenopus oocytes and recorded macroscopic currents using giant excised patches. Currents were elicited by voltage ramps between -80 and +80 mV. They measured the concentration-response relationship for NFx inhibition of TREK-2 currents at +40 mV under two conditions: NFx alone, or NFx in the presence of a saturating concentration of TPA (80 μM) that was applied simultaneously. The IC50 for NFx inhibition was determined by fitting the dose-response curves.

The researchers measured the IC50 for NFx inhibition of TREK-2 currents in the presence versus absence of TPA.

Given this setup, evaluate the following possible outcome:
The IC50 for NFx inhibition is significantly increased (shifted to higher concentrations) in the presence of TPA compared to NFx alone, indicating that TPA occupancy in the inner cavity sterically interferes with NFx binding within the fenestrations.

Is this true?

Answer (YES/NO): YES